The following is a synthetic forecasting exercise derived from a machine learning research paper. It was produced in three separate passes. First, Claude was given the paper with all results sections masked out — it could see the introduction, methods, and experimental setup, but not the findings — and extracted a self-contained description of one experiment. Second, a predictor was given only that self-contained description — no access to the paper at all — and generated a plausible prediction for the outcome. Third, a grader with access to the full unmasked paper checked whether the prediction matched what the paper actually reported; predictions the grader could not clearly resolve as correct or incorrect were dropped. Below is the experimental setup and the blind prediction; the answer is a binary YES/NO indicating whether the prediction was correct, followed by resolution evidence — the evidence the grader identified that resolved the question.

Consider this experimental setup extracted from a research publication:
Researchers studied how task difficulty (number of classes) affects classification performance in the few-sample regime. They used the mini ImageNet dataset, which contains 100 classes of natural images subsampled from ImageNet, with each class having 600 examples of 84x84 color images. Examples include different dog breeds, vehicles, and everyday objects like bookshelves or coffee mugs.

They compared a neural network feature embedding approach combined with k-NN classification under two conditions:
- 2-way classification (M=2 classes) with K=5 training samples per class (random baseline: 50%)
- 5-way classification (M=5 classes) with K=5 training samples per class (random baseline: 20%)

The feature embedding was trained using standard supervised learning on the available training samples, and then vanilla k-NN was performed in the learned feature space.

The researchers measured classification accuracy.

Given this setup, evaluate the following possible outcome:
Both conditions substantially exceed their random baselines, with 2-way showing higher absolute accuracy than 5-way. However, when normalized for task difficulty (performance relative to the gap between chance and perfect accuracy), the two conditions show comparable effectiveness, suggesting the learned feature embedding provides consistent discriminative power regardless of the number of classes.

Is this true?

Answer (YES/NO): NO